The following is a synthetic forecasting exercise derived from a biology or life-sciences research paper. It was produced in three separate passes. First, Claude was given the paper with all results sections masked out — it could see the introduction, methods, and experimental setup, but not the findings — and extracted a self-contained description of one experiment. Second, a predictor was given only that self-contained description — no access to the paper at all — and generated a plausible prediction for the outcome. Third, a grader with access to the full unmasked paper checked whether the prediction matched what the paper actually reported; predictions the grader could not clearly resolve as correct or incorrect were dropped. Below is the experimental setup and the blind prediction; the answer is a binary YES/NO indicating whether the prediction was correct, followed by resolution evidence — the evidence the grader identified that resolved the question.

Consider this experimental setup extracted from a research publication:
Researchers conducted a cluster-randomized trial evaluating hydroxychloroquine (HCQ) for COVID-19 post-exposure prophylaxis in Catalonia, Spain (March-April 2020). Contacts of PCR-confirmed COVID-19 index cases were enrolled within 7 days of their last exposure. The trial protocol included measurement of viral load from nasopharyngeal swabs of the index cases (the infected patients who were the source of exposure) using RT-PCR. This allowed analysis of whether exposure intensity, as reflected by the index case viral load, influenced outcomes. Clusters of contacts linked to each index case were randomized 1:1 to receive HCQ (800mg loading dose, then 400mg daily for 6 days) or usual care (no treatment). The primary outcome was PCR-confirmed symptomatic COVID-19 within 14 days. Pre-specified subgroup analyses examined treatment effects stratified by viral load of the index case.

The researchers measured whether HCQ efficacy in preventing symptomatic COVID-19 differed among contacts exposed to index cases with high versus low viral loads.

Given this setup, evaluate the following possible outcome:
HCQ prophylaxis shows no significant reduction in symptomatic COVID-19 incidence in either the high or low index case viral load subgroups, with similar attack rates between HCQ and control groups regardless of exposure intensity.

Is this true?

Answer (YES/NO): YES